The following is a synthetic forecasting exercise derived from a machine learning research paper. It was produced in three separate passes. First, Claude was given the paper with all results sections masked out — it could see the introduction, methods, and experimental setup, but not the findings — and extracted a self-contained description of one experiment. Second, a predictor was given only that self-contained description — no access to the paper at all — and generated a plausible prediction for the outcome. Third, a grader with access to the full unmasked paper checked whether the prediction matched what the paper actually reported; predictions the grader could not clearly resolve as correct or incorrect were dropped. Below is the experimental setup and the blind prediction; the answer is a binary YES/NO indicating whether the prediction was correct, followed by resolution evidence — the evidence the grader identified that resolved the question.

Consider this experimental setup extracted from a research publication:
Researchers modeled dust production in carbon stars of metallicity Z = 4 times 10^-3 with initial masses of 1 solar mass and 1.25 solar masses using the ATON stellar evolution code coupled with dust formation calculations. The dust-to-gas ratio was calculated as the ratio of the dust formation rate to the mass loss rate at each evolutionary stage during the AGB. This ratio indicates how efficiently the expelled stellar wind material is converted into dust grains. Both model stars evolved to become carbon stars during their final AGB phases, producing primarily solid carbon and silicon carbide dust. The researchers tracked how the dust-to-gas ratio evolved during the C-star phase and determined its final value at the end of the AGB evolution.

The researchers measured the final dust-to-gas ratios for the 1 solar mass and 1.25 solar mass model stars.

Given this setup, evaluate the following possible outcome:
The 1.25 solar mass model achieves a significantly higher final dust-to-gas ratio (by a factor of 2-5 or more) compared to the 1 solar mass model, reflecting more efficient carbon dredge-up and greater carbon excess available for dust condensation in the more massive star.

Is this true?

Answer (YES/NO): NO